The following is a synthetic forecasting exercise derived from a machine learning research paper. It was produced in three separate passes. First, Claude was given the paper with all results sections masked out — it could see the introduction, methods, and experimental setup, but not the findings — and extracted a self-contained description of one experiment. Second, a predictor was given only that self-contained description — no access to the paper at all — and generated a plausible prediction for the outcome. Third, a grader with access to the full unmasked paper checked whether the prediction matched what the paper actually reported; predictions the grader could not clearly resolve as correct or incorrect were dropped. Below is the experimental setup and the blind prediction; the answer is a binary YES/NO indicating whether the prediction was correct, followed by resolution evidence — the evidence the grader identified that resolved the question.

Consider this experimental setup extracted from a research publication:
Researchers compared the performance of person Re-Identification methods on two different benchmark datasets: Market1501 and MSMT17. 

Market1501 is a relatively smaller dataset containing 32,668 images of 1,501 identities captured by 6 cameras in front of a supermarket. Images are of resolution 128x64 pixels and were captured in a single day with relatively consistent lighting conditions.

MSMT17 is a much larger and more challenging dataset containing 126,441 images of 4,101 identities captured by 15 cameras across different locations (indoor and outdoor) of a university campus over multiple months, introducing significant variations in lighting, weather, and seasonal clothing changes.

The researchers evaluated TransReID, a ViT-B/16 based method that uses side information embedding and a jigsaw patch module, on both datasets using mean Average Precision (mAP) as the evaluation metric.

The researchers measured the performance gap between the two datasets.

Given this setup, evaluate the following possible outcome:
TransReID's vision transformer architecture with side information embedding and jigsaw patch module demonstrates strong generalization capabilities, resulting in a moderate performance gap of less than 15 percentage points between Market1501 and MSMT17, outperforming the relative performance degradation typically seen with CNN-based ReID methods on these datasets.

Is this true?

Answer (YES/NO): NO